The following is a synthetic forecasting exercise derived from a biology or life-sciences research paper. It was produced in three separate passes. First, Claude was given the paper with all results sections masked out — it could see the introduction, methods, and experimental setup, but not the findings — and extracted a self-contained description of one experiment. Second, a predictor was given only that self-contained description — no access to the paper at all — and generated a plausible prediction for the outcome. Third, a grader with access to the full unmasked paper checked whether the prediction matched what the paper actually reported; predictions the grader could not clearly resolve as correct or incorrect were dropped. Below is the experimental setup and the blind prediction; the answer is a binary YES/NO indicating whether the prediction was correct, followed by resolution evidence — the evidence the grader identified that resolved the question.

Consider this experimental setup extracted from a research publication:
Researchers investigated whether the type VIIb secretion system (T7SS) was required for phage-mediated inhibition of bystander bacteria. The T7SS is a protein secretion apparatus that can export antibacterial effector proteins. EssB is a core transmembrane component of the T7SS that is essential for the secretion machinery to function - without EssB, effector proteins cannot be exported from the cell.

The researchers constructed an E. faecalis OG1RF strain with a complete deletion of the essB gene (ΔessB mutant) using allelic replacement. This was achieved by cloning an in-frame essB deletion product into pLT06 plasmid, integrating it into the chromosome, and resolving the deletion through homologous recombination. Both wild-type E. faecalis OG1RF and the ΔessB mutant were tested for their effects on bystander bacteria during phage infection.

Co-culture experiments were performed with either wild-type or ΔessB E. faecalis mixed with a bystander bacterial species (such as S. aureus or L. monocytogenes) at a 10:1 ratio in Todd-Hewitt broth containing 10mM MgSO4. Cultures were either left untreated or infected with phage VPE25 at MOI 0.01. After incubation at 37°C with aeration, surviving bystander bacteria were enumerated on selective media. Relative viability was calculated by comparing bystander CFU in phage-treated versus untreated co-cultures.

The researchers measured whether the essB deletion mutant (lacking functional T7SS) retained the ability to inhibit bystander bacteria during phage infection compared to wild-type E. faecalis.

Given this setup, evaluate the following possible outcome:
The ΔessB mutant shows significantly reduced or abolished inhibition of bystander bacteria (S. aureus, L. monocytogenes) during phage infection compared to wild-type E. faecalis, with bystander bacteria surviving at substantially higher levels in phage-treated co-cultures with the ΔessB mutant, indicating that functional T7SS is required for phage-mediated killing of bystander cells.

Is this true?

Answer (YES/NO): YES